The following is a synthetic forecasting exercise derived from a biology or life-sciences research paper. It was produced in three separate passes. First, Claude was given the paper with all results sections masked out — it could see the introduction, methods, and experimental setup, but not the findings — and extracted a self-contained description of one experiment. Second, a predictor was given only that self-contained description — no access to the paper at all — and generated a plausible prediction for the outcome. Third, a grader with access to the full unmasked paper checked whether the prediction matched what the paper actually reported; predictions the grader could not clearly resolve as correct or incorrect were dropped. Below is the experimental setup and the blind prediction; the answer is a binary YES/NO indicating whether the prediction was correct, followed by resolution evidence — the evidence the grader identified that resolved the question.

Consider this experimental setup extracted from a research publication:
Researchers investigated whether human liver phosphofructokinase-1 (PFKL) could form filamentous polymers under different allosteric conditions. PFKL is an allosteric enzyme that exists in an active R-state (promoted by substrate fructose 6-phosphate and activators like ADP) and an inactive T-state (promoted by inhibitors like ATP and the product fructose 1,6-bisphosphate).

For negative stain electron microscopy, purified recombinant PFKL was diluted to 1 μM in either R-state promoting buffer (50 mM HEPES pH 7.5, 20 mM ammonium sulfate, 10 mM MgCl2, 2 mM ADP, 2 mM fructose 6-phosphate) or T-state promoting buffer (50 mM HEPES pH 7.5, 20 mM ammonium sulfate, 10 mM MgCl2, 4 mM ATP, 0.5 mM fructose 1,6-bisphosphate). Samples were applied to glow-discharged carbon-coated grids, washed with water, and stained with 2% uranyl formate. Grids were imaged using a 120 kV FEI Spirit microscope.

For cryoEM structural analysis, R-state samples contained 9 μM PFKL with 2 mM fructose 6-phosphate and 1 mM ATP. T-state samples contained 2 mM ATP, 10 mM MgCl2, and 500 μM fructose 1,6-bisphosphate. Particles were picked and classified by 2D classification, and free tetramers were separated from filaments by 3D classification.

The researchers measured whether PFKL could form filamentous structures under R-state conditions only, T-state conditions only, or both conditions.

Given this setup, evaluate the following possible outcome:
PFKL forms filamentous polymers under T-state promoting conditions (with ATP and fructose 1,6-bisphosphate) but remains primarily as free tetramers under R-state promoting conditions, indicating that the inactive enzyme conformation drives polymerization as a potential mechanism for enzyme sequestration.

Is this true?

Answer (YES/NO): NO